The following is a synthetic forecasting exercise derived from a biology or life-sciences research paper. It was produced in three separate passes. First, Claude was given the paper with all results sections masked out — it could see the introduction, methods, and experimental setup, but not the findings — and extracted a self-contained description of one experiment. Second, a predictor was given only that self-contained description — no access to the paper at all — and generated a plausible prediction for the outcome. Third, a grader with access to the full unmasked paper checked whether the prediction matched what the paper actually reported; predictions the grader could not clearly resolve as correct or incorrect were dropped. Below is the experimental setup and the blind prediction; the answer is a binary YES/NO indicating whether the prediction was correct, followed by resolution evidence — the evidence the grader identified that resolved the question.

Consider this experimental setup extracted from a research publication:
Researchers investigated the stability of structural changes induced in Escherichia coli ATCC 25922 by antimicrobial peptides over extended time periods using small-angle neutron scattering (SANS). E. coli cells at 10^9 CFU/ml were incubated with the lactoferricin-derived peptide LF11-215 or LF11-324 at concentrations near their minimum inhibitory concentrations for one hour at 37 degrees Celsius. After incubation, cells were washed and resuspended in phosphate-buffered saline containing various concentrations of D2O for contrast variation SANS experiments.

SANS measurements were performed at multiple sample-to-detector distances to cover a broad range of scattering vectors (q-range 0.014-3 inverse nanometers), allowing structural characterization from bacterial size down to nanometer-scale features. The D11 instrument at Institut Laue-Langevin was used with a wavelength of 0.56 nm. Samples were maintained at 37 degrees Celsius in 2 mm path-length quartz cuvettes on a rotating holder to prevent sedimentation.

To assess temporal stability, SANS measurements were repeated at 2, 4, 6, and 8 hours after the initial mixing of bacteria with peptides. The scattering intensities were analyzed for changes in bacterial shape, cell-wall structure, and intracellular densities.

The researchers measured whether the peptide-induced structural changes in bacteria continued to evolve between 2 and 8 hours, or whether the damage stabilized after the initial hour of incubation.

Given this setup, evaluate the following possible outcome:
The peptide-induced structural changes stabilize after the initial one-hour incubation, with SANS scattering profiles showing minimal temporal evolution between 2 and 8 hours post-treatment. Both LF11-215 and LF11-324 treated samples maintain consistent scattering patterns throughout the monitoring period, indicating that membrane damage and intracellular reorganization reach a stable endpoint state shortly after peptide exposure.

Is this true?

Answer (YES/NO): YES